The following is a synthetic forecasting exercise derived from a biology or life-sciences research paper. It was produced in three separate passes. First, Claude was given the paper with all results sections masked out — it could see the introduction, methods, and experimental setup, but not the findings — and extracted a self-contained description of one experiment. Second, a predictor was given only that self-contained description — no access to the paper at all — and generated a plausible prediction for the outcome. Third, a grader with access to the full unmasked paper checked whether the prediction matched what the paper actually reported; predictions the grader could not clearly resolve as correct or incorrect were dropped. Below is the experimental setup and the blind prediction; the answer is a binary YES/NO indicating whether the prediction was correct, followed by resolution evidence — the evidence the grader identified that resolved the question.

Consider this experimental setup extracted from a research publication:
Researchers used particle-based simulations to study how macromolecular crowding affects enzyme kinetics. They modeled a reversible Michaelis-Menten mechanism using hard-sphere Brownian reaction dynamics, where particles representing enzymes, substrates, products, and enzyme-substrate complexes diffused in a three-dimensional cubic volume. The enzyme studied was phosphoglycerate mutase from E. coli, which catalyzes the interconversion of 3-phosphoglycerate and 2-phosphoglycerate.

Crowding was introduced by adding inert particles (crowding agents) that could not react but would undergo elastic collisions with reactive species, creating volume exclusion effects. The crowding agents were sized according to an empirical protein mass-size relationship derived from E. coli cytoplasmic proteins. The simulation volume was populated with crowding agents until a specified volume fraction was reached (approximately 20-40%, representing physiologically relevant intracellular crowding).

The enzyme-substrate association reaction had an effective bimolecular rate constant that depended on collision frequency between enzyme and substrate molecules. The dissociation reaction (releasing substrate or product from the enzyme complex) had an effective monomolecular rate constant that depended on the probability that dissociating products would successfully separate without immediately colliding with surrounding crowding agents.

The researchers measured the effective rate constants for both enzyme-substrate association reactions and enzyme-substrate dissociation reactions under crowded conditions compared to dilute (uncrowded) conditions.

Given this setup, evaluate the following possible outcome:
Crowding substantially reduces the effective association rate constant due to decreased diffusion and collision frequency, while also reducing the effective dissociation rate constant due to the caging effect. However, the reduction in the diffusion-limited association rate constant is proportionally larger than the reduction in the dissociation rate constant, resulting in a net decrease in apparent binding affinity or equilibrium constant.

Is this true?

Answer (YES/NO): NO